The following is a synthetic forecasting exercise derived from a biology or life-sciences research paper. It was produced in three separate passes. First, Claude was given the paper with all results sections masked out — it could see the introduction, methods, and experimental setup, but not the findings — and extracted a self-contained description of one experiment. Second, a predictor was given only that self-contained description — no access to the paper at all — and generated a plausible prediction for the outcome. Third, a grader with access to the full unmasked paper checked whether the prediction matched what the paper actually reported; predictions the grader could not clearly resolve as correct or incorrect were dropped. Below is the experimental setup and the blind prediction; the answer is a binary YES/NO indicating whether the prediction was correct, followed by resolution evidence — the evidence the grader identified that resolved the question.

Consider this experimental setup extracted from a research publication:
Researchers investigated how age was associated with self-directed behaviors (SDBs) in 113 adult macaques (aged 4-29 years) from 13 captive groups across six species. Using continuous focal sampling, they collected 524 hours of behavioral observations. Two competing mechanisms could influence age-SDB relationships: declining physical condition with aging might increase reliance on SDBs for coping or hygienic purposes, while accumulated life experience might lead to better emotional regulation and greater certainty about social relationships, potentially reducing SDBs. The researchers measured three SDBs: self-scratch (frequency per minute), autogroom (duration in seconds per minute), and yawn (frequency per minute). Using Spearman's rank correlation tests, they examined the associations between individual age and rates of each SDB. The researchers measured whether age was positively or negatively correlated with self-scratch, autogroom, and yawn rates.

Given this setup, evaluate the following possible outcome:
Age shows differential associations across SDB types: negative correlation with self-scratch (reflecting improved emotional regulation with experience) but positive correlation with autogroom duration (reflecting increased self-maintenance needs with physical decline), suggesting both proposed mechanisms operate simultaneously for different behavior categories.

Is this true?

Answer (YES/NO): NO